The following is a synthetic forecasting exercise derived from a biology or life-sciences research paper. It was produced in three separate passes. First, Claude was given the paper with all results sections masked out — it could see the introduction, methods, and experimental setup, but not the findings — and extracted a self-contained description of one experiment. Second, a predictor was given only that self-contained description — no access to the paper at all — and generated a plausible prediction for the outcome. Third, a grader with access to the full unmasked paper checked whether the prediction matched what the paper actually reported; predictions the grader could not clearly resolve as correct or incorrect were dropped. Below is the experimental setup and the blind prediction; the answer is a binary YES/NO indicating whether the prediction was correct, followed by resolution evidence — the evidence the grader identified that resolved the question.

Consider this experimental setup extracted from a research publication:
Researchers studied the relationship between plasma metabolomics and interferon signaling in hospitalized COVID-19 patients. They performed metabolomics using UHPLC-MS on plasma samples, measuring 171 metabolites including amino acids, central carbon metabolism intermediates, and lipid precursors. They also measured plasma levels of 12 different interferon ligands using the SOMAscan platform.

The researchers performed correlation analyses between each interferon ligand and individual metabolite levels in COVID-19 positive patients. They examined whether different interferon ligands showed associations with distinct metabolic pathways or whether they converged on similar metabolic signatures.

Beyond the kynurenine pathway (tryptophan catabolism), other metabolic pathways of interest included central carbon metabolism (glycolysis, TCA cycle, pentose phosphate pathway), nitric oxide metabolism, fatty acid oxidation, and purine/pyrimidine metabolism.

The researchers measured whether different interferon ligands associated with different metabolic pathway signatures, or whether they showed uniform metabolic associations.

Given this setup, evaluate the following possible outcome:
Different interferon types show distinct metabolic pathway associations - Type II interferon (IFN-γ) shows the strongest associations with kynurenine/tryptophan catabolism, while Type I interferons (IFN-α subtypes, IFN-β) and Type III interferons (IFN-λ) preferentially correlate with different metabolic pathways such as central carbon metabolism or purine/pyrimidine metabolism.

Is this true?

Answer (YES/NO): YES